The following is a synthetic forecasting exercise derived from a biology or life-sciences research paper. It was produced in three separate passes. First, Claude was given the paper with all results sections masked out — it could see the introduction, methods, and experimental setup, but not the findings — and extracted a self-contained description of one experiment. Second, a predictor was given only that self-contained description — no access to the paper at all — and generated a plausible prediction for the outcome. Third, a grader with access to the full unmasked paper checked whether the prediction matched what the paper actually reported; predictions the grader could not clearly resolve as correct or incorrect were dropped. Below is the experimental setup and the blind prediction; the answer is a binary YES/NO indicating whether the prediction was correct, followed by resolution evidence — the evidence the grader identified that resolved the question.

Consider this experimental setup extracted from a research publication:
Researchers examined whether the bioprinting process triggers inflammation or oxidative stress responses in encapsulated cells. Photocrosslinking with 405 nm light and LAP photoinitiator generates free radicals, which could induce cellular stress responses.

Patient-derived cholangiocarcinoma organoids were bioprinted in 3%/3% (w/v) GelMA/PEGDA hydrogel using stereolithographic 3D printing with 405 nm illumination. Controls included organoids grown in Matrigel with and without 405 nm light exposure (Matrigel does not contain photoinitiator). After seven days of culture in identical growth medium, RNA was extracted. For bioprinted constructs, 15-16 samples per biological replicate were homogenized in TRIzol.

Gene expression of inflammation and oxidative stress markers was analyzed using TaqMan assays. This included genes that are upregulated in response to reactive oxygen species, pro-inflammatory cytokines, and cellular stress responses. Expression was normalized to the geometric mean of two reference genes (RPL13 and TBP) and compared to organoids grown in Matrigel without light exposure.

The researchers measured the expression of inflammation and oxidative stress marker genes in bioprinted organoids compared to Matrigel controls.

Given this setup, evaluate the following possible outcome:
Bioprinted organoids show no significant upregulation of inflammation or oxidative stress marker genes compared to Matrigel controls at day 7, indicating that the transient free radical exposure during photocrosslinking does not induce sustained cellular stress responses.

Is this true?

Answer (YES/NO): NO